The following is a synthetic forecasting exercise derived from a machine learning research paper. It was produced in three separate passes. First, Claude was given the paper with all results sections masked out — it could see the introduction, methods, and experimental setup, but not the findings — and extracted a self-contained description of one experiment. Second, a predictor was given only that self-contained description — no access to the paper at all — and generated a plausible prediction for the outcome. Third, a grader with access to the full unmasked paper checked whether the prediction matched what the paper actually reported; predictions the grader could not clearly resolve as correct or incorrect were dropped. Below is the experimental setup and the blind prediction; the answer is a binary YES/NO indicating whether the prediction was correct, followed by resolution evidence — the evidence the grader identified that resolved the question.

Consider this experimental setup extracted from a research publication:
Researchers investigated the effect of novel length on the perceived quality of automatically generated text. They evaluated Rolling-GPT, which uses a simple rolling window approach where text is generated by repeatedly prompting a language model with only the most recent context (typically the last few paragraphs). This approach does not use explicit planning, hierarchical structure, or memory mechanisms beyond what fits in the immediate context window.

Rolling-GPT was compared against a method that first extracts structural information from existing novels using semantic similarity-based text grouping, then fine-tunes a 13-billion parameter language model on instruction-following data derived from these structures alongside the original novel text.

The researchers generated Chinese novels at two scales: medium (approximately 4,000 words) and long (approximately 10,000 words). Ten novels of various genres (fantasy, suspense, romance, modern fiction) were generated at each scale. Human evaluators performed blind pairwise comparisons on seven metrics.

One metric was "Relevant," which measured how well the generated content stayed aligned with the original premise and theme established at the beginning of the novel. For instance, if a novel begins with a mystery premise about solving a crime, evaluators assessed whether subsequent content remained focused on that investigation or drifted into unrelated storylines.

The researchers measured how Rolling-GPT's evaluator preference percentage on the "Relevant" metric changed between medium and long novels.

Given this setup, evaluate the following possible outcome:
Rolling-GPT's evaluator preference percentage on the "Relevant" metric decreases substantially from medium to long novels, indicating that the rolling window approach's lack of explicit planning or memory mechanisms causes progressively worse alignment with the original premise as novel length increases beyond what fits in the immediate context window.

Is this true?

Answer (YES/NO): YES